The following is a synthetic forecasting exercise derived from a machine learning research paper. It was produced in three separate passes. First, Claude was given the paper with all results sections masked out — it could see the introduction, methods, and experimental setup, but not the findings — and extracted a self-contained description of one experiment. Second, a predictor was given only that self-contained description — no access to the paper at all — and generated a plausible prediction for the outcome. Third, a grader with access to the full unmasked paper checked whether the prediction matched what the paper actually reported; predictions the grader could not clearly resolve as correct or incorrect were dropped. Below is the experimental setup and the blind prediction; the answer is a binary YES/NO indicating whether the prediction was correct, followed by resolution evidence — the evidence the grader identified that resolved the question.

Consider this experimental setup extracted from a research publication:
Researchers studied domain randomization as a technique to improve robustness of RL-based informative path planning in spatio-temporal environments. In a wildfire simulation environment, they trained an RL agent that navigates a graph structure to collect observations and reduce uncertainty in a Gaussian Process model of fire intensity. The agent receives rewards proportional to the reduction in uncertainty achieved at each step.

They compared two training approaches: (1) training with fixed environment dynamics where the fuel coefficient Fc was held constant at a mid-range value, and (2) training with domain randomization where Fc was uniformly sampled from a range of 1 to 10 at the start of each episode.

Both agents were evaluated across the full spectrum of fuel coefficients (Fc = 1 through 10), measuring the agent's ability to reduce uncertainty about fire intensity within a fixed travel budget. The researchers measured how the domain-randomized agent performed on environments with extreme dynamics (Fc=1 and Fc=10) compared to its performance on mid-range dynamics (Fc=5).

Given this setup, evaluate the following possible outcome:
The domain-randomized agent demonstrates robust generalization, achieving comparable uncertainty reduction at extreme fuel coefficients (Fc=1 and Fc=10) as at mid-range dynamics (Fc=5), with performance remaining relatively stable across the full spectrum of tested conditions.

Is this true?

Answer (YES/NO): NO